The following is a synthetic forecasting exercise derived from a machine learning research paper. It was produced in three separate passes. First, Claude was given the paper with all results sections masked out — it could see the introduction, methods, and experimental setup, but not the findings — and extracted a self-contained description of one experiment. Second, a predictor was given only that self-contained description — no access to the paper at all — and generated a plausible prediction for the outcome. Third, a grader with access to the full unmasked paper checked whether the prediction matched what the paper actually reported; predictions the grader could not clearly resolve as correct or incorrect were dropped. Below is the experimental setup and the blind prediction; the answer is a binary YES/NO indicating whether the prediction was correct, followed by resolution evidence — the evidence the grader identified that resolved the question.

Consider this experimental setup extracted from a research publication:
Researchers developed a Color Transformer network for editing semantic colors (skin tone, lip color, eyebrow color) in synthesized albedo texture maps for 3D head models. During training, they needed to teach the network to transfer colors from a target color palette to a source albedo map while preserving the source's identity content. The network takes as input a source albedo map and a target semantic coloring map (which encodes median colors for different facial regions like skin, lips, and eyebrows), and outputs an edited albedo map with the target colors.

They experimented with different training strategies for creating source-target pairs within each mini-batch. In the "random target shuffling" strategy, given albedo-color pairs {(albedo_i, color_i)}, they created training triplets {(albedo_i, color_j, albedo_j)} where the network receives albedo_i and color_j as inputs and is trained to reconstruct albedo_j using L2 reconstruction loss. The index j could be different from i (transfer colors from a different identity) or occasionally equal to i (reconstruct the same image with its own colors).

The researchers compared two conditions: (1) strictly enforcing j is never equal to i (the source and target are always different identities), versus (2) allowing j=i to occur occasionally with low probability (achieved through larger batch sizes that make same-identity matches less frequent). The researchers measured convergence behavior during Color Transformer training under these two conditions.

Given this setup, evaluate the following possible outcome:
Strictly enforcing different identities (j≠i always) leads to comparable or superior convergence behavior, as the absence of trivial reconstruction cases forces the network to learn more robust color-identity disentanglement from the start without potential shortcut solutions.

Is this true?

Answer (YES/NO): NO